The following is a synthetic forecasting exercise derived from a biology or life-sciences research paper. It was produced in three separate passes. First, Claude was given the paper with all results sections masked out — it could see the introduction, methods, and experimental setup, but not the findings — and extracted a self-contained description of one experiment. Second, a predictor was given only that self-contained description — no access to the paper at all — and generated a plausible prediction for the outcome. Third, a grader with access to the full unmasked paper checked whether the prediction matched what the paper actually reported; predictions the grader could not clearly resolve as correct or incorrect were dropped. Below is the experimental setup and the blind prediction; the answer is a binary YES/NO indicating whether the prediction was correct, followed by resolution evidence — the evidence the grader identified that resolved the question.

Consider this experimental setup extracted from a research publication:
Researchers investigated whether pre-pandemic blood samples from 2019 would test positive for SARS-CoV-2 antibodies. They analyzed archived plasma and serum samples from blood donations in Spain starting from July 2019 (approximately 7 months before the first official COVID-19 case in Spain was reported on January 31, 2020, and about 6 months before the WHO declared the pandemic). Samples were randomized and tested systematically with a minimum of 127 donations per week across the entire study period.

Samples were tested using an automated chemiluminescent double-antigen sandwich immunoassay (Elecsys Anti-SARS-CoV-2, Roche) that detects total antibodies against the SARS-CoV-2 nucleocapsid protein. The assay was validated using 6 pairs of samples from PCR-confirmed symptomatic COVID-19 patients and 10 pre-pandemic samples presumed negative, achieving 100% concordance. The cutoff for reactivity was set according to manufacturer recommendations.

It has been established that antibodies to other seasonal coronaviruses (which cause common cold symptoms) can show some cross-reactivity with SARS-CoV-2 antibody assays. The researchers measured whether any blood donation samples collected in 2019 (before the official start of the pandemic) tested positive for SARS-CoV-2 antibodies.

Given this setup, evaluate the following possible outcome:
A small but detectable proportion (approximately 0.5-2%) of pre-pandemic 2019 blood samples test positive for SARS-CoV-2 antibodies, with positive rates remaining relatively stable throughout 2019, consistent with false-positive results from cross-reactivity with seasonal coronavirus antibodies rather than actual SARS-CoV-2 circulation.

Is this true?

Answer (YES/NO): NO